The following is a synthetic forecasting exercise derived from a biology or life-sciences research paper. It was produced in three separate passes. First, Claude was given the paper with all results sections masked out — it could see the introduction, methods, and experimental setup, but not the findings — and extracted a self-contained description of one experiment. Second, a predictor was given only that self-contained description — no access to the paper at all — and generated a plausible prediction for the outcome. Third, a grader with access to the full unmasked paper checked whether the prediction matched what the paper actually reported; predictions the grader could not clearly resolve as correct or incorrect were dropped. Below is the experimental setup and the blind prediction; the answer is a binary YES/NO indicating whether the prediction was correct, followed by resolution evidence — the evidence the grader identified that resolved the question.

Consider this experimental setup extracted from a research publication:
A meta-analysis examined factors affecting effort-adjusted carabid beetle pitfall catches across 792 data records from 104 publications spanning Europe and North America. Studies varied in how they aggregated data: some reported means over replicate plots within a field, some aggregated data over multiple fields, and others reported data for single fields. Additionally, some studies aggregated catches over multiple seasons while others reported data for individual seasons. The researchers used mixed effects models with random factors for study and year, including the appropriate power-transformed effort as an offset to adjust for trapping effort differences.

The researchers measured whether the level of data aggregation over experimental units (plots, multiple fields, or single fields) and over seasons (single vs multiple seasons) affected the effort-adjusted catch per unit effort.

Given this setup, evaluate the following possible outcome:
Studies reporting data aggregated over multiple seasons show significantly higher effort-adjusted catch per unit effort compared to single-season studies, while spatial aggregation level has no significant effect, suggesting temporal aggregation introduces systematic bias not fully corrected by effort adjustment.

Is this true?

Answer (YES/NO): NO